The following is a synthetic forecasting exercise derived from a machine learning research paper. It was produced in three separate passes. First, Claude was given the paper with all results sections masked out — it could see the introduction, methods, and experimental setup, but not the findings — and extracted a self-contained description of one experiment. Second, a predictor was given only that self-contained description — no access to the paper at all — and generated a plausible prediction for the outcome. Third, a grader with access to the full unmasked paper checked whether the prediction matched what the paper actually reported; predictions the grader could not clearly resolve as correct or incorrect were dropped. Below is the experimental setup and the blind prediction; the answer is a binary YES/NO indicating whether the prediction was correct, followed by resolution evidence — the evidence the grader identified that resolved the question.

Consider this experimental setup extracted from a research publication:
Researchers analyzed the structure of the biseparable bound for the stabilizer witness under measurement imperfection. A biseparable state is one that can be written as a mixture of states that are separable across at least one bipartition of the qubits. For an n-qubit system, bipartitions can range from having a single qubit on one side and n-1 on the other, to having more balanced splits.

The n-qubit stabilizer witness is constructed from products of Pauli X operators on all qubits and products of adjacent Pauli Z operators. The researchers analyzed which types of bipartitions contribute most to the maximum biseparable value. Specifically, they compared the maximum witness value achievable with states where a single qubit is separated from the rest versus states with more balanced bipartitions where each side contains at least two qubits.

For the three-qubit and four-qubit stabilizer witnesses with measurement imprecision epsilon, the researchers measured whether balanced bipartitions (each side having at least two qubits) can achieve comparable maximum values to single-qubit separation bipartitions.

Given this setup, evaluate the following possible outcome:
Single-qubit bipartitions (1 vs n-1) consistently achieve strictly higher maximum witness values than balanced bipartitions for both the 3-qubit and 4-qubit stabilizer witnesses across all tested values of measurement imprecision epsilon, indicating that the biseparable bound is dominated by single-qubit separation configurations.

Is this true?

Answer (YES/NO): NO